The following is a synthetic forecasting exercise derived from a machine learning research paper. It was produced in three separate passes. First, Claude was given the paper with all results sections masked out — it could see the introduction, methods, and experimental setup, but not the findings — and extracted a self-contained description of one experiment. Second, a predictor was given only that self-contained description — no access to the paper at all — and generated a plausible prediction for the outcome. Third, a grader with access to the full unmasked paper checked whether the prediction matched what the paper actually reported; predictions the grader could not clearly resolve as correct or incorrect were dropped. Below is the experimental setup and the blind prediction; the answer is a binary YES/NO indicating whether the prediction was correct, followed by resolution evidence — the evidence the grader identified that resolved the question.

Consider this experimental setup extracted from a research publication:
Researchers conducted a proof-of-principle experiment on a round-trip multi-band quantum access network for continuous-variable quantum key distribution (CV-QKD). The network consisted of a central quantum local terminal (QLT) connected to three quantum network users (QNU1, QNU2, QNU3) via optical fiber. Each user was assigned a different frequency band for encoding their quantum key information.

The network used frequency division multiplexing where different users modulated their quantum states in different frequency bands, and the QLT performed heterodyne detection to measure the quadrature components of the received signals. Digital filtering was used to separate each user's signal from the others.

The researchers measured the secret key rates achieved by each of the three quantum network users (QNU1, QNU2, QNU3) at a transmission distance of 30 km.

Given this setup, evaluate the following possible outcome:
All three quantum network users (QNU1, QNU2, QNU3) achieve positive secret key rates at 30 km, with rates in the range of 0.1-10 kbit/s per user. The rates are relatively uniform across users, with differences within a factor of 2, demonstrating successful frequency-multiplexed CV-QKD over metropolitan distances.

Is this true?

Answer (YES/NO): YES